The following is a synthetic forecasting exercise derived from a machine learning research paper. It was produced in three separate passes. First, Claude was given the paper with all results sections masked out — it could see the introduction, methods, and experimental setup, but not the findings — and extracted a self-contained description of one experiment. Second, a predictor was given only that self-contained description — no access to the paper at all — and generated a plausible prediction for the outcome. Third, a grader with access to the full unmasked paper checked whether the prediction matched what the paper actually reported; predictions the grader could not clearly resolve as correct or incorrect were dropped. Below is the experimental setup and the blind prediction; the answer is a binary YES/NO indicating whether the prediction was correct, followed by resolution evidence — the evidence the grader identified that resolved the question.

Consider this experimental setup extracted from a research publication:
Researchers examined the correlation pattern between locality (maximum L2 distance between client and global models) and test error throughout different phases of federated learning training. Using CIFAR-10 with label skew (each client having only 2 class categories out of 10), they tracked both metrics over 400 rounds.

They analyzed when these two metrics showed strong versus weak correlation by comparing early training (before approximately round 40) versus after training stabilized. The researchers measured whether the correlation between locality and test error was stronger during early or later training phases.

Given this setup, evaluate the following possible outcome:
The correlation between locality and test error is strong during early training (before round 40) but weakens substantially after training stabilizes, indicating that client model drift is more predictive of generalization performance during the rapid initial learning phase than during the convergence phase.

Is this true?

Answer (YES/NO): NO